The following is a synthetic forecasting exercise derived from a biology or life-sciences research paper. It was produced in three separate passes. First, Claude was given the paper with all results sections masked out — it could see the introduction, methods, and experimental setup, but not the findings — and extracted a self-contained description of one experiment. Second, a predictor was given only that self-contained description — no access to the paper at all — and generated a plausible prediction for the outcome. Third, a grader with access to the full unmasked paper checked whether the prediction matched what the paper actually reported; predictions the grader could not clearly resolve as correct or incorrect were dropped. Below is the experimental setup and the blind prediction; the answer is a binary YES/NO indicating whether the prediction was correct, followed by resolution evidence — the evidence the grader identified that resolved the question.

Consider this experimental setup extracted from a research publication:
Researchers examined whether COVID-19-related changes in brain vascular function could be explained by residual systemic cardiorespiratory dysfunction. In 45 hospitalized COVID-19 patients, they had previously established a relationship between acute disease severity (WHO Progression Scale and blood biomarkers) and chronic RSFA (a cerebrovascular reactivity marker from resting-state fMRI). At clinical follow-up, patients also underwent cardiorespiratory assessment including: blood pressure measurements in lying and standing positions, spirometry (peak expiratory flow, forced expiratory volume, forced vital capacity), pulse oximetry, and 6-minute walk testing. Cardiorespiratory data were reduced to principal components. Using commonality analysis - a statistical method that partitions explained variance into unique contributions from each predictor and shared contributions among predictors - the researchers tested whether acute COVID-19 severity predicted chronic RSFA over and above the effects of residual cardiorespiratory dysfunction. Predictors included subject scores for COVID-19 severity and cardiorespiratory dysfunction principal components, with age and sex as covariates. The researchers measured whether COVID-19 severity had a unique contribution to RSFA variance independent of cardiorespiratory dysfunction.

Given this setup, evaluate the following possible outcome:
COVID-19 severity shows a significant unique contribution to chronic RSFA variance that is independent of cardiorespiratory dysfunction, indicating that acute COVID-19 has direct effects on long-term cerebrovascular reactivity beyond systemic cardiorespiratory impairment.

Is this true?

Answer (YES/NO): YES